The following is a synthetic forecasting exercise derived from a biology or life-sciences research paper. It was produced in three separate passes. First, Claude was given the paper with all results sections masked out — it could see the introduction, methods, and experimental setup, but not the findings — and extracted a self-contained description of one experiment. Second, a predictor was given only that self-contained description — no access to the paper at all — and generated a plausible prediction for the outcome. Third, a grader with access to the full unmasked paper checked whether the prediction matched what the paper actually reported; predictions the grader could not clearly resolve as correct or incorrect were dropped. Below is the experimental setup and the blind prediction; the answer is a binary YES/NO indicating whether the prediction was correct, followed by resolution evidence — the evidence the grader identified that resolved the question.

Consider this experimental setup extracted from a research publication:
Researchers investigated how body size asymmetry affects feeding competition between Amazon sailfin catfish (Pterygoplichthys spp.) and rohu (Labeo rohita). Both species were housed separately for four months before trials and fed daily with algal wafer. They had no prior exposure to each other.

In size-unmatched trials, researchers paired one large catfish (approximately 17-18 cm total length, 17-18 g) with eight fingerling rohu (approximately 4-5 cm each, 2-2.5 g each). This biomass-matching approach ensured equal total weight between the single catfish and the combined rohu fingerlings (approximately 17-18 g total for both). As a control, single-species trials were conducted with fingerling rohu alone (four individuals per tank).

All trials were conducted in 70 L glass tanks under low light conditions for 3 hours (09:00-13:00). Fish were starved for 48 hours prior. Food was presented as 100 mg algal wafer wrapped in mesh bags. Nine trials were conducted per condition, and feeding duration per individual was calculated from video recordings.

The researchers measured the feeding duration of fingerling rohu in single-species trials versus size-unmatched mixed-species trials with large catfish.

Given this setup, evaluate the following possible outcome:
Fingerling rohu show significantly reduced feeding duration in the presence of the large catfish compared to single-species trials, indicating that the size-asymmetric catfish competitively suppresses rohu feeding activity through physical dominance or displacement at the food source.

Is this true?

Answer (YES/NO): YES